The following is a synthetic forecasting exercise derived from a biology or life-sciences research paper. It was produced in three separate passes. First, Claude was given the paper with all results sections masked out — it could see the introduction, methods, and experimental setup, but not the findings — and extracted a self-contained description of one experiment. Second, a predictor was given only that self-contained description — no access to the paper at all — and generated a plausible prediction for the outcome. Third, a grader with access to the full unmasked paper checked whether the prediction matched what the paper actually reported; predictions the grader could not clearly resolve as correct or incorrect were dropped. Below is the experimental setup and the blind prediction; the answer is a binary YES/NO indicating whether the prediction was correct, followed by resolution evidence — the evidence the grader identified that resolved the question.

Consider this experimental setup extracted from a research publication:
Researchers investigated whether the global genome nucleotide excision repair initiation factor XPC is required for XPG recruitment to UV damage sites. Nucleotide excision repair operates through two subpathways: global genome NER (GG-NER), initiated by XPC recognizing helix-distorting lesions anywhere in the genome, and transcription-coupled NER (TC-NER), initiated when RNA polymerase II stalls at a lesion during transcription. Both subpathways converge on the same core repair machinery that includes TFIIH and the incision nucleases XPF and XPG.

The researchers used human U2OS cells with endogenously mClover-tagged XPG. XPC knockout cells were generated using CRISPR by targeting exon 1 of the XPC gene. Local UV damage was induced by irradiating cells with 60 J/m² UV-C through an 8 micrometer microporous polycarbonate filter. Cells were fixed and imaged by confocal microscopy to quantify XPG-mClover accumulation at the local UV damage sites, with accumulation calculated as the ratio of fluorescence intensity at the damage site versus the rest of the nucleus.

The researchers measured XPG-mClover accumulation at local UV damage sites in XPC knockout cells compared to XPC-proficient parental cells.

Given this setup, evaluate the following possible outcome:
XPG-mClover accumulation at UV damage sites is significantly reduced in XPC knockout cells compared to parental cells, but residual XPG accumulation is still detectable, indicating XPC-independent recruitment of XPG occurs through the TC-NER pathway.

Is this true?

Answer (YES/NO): NO